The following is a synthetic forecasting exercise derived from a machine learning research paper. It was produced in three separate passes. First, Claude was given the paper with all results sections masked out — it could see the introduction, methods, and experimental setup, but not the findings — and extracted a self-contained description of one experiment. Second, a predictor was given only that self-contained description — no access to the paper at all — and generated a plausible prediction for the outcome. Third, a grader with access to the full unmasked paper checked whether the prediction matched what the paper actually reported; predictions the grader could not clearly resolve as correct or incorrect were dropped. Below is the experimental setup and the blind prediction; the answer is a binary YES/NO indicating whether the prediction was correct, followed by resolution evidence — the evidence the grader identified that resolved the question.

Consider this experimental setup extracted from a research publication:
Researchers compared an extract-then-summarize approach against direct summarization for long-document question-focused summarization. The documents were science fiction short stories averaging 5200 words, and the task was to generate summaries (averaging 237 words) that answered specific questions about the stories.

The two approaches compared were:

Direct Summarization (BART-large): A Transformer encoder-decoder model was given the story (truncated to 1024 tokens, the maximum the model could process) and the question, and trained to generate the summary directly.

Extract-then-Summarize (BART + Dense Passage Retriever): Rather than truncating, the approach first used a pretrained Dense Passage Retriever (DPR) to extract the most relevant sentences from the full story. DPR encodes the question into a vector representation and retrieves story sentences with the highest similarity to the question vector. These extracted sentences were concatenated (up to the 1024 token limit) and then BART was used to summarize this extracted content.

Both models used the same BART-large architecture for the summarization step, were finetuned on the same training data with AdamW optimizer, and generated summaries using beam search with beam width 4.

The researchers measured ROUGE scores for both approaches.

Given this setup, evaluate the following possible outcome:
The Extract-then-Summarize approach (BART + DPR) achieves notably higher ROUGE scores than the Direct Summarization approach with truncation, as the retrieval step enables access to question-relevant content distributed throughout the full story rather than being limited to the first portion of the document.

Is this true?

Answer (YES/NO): YES